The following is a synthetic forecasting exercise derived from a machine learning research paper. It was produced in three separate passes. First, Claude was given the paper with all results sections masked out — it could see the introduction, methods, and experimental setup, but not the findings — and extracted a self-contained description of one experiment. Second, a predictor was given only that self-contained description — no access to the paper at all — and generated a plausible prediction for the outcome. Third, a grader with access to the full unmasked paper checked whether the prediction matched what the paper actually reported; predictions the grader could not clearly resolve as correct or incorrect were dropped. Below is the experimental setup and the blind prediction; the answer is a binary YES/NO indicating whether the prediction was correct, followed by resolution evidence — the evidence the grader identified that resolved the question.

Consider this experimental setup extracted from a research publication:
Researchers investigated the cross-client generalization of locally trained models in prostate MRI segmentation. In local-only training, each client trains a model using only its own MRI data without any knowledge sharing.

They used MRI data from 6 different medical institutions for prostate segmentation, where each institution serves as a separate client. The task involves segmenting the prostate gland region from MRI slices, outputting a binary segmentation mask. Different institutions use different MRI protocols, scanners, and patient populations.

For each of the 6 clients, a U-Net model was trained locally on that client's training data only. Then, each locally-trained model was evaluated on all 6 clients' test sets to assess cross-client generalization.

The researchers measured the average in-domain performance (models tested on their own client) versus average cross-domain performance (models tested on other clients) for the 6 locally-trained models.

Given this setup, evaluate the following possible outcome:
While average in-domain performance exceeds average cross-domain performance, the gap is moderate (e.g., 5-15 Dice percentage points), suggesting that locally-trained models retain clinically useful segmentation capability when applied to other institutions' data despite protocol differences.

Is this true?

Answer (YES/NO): NO